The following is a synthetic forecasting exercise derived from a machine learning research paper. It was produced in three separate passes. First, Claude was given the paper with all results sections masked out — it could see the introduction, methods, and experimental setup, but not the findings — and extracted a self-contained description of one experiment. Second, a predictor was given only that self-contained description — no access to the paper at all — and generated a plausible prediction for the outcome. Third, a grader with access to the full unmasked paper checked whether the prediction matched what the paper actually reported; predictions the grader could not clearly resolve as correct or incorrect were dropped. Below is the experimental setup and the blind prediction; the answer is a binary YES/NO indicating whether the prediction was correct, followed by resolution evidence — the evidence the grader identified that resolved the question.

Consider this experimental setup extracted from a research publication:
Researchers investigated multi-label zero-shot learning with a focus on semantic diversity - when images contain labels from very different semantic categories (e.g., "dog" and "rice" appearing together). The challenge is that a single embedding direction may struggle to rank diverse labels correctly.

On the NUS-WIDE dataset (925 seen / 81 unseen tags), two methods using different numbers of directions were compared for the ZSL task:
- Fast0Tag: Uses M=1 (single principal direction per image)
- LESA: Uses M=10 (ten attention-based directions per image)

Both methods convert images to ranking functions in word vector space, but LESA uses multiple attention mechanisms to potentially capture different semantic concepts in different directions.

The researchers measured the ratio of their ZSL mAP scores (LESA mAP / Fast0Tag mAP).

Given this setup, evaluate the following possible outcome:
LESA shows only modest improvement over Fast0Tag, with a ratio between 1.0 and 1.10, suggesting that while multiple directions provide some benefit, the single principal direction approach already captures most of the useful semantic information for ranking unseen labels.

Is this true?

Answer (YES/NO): NO